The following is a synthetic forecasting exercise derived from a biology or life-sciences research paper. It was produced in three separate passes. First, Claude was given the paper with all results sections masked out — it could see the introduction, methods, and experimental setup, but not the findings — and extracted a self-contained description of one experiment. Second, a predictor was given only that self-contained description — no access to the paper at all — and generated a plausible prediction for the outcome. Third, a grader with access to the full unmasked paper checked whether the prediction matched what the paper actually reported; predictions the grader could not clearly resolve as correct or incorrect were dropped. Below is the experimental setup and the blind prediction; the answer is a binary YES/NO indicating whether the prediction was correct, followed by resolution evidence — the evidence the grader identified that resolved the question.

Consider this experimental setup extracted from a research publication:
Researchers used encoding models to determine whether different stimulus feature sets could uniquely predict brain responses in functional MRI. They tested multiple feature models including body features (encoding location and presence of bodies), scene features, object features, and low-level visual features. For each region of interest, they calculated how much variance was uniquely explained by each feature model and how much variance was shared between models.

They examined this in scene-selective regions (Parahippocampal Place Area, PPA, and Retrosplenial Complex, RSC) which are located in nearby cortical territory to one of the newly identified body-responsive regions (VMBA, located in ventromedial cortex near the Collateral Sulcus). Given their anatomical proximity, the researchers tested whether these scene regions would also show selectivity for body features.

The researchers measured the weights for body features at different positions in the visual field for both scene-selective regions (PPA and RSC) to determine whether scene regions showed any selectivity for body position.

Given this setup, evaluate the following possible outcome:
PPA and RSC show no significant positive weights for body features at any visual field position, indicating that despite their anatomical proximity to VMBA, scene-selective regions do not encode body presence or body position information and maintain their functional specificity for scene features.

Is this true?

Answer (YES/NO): NO